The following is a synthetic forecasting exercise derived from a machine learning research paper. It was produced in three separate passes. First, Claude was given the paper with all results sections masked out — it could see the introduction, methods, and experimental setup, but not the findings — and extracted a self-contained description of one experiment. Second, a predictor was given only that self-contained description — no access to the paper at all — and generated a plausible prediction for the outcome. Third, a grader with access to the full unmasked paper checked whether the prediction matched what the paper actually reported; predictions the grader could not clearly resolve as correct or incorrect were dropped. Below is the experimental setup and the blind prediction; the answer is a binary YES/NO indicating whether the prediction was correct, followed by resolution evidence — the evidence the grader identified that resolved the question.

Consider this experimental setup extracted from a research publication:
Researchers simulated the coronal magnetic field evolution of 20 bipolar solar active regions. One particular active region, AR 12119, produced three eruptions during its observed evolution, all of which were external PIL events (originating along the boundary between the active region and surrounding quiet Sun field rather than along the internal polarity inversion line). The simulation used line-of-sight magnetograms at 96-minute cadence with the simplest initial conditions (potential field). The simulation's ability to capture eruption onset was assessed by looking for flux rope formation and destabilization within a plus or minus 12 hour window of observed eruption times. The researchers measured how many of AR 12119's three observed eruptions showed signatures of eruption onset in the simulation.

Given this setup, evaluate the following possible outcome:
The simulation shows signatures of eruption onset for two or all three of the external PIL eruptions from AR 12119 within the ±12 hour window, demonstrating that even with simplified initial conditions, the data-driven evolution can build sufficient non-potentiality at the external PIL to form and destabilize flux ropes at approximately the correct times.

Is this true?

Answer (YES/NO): YES